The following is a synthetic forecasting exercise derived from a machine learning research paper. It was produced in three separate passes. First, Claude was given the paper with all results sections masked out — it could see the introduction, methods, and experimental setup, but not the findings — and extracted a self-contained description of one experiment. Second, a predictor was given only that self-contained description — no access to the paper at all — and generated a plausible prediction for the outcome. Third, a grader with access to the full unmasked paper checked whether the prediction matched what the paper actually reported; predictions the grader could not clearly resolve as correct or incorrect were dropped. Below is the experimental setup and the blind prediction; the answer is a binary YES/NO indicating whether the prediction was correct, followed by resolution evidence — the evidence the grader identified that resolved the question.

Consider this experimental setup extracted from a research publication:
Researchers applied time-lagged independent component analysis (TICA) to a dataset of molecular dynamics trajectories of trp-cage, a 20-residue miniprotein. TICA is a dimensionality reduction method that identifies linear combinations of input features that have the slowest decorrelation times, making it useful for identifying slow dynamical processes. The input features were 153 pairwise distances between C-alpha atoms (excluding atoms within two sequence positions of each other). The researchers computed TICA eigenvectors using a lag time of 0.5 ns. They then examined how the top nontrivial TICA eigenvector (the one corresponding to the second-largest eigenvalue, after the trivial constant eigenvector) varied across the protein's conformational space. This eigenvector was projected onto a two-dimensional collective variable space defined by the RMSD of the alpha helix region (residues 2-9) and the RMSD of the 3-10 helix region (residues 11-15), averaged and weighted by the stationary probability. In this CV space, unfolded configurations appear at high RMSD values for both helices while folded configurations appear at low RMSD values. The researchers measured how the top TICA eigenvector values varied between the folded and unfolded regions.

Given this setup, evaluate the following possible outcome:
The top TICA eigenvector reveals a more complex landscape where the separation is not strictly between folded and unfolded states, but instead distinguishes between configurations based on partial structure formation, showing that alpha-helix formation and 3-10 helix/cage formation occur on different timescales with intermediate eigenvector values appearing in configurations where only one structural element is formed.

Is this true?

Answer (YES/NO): NO